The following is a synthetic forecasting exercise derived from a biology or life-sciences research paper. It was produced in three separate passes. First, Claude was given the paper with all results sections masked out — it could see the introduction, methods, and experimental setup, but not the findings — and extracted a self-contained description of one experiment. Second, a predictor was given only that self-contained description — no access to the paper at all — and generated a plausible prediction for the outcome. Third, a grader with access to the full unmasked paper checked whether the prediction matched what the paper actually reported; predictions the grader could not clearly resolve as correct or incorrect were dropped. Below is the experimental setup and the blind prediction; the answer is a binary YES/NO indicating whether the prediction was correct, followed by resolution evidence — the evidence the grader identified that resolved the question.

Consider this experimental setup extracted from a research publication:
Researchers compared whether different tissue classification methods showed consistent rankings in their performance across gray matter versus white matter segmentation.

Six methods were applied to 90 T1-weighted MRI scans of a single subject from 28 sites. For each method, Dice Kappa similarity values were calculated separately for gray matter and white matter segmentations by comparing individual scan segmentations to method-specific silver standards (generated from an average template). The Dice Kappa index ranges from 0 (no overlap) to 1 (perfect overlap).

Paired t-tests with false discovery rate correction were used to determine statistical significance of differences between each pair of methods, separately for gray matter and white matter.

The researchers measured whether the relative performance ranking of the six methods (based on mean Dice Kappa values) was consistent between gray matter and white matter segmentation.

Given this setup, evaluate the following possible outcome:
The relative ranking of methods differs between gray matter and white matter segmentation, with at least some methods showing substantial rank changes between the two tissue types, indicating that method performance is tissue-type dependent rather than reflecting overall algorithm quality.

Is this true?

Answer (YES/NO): YES